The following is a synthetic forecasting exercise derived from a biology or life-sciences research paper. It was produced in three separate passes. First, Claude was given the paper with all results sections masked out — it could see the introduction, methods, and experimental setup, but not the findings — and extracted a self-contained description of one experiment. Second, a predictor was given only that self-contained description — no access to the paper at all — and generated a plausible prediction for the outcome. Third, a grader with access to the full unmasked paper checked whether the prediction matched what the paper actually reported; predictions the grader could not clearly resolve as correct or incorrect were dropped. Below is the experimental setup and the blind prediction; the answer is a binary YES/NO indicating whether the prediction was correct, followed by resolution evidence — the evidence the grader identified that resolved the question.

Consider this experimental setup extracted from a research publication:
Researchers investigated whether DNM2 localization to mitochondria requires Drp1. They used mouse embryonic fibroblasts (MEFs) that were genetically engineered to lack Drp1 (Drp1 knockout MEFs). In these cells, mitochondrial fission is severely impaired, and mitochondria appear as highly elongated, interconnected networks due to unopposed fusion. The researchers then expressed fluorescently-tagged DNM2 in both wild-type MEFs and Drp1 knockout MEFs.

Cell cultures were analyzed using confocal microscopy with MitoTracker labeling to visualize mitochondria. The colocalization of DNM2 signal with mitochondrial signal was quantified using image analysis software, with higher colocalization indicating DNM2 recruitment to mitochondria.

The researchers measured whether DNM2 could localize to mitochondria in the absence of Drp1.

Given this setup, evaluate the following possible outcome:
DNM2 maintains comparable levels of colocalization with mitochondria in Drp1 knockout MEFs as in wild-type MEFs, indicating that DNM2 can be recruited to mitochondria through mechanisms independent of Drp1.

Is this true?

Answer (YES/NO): NO